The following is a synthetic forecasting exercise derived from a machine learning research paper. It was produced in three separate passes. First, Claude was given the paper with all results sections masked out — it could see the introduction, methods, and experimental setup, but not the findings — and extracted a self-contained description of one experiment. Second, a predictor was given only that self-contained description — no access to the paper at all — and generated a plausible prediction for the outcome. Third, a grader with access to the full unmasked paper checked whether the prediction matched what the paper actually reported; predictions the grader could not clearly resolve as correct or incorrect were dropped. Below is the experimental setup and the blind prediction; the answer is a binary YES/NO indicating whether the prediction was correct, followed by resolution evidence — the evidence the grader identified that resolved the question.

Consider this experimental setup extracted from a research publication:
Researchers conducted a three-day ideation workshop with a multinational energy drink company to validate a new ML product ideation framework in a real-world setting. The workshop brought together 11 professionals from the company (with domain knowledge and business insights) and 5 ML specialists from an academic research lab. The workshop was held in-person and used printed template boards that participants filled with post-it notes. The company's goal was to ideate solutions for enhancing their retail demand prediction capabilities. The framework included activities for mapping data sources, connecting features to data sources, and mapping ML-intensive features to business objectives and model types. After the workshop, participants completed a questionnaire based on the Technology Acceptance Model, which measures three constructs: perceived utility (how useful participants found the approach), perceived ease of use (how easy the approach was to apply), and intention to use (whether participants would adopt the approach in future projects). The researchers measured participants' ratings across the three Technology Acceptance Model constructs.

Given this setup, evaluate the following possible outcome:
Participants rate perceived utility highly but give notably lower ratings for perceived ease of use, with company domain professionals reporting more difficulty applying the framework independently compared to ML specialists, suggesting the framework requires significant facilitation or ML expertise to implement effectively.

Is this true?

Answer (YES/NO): NO